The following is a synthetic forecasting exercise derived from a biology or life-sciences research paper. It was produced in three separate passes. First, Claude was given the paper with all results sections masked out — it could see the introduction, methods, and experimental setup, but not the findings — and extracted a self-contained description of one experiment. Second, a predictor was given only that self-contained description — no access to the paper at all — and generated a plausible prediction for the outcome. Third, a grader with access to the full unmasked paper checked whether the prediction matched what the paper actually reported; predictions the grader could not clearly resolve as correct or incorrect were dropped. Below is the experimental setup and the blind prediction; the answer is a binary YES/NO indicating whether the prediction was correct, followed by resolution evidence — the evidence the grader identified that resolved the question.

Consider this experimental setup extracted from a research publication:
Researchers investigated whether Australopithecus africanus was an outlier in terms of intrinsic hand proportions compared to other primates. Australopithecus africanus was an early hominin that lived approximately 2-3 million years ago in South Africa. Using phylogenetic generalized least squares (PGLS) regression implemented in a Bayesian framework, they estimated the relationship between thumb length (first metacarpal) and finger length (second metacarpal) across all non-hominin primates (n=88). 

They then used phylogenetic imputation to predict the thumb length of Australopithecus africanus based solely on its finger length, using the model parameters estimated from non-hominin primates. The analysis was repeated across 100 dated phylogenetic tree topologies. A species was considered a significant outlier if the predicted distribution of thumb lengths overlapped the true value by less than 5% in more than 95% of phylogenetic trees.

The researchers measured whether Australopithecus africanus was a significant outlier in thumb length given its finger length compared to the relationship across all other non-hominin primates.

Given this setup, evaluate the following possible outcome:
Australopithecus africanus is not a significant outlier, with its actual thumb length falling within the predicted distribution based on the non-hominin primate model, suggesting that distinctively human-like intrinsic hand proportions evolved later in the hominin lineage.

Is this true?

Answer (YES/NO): YES